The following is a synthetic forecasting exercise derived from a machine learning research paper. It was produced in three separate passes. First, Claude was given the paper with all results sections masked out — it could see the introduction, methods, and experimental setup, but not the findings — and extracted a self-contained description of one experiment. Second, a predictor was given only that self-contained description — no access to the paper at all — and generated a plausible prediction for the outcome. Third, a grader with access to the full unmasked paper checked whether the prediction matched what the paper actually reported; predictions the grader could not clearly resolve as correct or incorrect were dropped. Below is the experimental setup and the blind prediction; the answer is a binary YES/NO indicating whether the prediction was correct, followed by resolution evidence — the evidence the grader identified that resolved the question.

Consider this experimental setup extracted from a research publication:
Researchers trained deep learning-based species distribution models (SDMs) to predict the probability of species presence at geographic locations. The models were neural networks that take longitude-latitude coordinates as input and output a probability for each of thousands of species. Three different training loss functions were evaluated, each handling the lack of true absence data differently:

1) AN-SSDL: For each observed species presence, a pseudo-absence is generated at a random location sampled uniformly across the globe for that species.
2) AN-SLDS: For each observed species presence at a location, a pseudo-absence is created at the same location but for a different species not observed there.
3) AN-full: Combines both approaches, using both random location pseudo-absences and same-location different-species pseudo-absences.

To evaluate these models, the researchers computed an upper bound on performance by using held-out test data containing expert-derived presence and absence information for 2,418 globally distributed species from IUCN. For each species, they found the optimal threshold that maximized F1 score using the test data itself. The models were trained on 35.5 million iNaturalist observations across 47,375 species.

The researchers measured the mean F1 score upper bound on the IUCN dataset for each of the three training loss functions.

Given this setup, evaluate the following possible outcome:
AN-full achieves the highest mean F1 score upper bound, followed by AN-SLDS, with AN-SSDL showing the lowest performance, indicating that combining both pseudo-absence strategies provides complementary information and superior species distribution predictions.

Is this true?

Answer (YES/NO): NO